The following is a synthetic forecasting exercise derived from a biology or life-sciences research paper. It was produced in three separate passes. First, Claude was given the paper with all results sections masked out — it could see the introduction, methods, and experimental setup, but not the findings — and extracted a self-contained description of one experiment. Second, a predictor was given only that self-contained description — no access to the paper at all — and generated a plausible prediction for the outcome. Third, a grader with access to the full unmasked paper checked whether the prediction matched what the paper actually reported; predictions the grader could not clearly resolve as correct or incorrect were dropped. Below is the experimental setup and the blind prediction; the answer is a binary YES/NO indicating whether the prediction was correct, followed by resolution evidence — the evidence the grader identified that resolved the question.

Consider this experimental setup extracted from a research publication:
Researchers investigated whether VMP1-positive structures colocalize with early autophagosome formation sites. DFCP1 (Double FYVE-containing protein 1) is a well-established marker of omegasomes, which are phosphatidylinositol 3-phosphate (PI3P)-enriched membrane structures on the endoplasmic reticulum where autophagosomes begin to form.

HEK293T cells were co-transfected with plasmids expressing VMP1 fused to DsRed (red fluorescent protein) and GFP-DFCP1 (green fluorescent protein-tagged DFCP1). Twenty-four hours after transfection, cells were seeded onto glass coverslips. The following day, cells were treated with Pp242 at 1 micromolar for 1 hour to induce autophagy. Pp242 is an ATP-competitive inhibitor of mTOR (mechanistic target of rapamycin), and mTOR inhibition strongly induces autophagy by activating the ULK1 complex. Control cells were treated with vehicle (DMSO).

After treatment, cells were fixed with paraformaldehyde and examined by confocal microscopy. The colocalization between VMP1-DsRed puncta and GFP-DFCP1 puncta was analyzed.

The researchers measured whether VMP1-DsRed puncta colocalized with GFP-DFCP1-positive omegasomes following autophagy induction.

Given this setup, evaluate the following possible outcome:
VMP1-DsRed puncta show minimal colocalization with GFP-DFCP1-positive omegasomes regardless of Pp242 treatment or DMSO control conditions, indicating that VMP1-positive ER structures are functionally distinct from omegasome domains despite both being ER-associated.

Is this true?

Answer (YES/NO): NO